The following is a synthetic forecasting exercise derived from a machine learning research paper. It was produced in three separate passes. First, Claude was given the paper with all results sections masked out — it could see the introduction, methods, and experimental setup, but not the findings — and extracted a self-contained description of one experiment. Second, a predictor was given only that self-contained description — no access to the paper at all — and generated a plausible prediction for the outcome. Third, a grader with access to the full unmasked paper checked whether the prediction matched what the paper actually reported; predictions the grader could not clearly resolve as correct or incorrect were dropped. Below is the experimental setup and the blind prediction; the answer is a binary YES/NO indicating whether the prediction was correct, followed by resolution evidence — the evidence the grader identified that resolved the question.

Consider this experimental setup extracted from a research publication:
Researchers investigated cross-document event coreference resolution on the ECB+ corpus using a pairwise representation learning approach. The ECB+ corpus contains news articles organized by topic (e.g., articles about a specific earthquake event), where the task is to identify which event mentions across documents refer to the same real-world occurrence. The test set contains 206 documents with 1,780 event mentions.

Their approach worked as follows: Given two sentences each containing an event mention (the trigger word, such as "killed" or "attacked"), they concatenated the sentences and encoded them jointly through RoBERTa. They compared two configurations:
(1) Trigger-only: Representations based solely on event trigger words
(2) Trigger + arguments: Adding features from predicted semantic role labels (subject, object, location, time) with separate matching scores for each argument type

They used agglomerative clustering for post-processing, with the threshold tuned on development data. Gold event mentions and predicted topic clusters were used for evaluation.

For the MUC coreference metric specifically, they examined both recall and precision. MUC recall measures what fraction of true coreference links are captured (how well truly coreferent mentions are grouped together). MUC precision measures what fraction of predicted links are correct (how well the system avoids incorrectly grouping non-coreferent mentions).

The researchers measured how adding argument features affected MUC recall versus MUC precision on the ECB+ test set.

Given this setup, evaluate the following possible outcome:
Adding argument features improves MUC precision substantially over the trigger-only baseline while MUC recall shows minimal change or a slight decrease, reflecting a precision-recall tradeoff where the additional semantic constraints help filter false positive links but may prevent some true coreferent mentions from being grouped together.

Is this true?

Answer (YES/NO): NO